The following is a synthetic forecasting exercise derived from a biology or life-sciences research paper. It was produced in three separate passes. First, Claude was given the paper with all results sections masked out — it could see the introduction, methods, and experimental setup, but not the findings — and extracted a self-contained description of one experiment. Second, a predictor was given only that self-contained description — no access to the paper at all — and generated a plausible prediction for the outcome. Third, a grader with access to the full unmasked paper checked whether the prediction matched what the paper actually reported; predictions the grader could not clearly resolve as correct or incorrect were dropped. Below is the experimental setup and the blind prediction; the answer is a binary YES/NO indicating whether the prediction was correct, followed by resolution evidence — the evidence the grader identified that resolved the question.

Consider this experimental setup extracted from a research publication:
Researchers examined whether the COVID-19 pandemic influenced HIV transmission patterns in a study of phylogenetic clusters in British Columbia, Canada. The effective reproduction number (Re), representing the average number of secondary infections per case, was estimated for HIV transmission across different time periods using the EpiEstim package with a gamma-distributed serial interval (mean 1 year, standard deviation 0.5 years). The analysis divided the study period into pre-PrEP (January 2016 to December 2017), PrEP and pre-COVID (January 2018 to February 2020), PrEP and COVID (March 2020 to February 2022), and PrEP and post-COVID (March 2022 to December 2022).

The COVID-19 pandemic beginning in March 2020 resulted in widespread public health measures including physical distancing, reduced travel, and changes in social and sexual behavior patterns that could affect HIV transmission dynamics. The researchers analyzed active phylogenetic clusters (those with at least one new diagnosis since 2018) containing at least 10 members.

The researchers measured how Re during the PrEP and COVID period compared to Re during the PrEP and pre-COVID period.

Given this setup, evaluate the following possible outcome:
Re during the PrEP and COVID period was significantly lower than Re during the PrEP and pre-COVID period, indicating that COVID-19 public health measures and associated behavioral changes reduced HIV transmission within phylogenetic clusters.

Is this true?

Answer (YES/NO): NO